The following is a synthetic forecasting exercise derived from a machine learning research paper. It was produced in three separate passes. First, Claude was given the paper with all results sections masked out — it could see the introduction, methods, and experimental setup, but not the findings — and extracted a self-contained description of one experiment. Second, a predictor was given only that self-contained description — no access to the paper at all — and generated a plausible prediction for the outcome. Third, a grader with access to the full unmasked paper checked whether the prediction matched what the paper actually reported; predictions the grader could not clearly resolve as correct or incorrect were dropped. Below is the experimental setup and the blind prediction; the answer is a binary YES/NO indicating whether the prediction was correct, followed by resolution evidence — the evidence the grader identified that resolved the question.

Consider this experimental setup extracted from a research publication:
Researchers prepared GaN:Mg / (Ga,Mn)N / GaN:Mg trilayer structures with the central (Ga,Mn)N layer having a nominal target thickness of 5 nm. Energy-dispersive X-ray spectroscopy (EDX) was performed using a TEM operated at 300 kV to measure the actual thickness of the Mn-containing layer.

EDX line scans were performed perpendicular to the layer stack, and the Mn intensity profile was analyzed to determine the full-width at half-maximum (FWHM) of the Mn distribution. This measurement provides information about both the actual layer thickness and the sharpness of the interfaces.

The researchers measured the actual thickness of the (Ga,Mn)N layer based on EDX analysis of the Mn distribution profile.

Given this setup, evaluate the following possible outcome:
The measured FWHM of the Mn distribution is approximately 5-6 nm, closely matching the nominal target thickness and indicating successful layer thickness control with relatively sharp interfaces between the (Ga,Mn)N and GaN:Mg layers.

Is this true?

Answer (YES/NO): NO